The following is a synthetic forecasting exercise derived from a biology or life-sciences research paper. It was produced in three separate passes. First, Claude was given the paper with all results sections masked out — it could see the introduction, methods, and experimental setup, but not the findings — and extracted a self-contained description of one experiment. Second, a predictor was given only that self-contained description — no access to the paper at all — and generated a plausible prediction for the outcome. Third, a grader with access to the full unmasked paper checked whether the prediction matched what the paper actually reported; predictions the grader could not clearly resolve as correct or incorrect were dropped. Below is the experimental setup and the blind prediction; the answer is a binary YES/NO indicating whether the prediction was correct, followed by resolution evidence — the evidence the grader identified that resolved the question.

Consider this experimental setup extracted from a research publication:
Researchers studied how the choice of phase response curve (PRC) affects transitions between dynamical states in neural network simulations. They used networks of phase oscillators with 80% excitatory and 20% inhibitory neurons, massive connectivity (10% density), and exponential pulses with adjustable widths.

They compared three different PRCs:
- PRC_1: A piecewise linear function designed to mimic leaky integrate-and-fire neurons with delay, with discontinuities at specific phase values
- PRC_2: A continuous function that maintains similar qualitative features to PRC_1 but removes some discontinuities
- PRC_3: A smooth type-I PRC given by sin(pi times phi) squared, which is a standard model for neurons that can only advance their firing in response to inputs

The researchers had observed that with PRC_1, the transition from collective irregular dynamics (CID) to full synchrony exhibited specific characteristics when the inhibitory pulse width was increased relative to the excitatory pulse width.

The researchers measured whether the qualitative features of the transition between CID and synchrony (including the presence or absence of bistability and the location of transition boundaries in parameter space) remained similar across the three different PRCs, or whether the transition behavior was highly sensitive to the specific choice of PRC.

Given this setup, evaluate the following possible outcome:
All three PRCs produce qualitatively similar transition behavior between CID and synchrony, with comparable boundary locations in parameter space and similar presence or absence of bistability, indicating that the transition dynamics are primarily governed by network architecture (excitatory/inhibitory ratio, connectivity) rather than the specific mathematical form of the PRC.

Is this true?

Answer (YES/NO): NO